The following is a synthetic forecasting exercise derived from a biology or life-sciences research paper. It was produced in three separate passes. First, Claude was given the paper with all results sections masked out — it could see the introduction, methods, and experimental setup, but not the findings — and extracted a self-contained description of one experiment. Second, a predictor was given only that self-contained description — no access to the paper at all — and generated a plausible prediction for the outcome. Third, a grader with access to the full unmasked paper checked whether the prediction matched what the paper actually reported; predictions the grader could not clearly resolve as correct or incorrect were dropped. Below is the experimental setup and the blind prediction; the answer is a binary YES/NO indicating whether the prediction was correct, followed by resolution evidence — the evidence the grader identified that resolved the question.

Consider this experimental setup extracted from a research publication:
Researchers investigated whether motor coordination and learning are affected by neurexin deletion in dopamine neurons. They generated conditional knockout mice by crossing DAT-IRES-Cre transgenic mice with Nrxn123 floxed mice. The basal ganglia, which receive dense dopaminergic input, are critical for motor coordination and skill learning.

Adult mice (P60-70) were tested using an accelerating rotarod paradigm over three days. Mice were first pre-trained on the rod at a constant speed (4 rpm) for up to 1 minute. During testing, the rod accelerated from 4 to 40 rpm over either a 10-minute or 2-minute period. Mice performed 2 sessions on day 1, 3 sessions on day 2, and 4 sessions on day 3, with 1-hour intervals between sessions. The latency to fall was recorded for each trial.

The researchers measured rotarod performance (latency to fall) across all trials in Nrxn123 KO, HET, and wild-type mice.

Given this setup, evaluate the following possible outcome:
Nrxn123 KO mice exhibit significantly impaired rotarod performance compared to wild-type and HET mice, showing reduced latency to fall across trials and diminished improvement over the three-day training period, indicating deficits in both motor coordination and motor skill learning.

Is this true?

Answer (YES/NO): NO